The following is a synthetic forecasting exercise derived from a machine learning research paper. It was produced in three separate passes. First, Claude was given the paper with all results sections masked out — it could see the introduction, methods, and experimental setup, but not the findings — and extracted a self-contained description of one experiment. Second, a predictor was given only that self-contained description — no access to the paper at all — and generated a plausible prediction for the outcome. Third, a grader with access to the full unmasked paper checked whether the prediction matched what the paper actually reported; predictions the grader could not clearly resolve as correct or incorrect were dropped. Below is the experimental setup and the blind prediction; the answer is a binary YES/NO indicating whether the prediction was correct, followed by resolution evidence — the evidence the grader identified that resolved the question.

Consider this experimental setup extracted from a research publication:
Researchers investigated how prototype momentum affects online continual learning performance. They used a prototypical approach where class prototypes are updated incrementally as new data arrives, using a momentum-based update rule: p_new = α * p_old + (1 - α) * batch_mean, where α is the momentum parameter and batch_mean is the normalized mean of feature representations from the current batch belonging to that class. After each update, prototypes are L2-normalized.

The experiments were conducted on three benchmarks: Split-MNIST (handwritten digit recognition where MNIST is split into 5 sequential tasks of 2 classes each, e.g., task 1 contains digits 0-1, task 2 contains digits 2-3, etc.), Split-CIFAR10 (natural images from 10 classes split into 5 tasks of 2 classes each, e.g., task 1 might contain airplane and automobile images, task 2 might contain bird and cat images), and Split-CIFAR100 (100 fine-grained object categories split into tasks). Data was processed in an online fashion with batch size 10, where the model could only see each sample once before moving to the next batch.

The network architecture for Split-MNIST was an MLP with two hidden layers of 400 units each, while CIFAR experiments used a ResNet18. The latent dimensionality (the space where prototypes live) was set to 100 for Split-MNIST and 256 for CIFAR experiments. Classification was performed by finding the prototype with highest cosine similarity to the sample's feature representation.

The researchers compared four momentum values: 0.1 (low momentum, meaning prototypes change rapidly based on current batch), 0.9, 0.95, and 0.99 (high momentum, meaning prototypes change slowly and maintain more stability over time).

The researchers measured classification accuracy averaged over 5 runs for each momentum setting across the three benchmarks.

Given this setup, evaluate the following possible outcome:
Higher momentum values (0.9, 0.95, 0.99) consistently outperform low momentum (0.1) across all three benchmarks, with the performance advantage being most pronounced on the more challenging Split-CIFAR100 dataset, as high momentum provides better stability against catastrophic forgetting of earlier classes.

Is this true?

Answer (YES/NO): YES